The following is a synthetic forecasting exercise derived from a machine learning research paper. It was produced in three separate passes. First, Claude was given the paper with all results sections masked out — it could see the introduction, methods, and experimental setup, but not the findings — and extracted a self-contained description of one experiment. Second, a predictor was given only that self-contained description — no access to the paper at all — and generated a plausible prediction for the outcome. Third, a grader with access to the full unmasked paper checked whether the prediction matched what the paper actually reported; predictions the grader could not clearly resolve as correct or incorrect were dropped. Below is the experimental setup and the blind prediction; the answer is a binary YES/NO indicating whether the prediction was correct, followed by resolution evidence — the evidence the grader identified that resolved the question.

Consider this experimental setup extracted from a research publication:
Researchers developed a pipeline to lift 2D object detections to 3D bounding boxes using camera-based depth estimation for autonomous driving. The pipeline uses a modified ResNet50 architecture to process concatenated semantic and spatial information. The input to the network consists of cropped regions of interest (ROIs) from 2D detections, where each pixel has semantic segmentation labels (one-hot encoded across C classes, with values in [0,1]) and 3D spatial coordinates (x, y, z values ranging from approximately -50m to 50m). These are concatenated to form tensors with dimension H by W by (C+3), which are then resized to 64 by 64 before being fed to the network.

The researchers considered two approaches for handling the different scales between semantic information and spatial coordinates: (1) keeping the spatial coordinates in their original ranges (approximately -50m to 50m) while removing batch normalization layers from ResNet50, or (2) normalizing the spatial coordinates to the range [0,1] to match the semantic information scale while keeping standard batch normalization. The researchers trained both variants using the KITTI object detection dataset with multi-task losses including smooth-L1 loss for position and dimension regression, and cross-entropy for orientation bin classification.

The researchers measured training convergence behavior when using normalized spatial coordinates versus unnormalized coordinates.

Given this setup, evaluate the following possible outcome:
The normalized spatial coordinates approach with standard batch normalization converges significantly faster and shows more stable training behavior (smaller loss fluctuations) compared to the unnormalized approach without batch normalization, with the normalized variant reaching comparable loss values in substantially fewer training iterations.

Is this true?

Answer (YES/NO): NO